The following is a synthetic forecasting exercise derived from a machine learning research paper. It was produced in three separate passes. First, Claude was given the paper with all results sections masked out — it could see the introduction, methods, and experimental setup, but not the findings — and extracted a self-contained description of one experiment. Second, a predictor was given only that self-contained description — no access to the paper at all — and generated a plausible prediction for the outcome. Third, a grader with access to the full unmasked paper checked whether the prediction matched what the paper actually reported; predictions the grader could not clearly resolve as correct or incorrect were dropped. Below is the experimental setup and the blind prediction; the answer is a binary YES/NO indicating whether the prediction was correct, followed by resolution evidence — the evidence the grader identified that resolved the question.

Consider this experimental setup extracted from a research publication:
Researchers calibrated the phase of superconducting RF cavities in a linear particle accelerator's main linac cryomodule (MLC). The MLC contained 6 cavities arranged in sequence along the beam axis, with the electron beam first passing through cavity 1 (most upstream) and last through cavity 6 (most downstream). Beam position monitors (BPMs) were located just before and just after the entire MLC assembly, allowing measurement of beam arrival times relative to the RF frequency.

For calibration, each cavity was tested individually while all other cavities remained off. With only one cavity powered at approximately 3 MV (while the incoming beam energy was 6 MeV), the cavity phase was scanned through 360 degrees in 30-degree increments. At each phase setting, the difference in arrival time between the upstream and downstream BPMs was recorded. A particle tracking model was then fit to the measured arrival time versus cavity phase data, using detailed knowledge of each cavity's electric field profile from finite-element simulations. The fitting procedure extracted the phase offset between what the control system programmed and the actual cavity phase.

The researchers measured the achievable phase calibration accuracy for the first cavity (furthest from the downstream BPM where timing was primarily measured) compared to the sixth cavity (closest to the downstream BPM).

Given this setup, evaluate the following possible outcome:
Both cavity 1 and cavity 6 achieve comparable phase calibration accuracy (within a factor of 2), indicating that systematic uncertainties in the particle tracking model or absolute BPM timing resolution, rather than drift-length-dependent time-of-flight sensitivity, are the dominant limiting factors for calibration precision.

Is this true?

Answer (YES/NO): NO